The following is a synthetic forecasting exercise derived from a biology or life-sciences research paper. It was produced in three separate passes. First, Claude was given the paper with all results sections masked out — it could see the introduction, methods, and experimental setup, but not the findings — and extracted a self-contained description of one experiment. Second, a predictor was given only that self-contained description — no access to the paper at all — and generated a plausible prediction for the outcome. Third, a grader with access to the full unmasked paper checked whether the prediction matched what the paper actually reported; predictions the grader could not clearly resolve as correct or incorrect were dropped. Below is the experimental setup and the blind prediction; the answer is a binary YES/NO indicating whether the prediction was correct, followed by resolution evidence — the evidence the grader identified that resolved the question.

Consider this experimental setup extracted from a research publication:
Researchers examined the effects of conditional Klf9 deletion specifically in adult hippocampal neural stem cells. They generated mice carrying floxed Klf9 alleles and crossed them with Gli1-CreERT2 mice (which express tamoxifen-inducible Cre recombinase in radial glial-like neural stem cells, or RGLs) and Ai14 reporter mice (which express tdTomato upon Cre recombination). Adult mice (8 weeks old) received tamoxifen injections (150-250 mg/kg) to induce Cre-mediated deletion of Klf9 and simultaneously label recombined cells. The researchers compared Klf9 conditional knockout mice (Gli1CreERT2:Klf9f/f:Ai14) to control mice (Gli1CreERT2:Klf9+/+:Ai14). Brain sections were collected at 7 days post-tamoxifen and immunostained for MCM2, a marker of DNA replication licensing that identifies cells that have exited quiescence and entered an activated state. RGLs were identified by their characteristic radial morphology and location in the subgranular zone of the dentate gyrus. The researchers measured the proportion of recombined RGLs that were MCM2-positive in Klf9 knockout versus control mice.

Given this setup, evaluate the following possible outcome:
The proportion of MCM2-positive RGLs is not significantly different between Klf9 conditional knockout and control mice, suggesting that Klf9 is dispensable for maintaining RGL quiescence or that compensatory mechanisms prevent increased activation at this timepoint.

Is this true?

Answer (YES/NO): NO